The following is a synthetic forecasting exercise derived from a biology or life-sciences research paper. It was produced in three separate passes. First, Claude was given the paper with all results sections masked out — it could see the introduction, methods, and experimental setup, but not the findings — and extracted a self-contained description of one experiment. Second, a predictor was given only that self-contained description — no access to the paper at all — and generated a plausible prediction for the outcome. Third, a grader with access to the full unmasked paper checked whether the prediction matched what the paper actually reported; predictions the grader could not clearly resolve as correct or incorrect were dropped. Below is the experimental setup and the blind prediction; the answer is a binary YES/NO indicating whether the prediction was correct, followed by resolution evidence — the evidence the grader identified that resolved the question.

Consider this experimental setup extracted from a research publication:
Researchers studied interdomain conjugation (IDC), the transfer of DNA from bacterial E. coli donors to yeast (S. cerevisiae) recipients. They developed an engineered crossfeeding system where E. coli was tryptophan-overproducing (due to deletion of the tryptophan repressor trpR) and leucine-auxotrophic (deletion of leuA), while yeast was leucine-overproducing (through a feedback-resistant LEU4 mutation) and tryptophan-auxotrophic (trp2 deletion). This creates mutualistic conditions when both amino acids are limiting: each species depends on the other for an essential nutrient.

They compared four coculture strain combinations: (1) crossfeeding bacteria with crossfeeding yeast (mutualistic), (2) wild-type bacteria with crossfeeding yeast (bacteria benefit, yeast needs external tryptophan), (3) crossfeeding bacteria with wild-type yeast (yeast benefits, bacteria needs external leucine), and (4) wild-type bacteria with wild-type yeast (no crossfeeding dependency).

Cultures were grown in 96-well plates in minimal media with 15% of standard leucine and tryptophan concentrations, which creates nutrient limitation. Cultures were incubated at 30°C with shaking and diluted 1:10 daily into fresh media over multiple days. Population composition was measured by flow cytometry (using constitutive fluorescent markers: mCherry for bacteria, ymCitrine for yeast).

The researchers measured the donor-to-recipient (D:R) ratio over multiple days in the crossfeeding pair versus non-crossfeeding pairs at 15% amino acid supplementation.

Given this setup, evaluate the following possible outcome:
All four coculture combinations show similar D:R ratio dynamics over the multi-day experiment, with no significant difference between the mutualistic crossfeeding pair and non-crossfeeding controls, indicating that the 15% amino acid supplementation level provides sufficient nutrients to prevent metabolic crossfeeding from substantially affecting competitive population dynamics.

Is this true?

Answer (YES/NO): NO